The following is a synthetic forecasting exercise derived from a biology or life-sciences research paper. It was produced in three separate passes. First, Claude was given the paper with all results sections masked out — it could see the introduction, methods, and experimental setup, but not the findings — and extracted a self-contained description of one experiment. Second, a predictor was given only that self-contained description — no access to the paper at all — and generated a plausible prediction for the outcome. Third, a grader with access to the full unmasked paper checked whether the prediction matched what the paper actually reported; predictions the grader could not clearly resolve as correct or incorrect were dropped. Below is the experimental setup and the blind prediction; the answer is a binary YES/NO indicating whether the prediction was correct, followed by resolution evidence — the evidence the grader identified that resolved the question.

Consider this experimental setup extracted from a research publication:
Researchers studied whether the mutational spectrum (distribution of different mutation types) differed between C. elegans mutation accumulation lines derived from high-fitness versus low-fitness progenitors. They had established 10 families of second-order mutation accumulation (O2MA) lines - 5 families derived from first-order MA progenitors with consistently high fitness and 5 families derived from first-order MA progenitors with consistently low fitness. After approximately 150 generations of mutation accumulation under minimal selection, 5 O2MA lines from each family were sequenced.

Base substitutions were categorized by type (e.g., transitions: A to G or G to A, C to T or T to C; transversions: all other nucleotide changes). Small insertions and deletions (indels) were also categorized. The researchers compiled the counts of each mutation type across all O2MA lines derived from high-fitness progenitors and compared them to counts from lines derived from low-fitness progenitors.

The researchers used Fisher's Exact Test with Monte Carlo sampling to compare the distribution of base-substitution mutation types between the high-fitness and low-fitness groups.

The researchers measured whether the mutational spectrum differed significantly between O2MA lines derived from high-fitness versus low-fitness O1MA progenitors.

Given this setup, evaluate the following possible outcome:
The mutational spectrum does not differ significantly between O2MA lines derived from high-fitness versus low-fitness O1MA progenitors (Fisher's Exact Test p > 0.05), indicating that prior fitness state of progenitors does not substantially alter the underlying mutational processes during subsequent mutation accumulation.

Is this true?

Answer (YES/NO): YES